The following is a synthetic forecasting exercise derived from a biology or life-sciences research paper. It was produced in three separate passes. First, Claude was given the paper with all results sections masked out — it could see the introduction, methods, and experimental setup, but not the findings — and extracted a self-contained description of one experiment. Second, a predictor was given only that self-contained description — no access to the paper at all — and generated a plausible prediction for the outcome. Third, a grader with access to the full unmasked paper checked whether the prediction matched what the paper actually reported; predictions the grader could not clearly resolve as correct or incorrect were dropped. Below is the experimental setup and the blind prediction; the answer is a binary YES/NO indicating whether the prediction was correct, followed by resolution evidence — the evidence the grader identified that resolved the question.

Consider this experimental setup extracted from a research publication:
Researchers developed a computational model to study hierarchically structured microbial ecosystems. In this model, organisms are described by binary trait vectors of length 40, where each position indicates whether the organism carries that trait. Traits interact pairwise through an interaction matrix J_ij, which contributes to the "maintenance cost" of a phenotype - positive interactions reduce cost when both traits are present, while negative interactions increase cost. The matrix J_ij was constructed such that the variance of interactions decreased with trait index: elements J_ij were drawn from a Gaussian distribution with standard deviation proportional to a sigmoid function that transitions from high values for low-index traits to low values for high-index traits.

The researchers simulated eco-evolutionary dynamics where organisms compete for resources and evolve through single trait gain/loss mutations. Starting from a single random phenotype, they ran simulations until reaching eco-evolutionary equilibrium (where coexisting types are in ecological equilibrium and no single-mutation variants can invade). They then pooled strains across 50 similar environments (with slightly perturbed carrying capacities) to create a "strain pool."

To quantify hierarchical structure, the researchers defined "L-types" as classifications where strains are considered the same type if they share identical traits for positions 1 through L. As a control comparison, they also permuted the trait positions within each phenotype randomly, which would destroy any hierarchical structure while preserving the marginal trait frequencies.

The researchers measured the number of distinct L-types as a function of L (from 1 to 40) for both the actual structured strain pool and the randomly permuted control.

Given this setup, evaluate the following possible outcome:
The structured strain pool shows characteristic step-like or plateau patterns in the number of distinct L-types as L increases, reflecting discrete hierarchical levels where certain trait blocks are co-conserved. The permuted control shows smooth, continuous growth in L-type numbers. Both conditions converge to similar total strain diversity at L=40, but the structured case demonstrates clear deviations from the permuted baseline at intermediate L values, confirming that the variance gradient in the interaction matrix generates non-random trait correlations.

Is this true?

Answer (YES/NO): YES